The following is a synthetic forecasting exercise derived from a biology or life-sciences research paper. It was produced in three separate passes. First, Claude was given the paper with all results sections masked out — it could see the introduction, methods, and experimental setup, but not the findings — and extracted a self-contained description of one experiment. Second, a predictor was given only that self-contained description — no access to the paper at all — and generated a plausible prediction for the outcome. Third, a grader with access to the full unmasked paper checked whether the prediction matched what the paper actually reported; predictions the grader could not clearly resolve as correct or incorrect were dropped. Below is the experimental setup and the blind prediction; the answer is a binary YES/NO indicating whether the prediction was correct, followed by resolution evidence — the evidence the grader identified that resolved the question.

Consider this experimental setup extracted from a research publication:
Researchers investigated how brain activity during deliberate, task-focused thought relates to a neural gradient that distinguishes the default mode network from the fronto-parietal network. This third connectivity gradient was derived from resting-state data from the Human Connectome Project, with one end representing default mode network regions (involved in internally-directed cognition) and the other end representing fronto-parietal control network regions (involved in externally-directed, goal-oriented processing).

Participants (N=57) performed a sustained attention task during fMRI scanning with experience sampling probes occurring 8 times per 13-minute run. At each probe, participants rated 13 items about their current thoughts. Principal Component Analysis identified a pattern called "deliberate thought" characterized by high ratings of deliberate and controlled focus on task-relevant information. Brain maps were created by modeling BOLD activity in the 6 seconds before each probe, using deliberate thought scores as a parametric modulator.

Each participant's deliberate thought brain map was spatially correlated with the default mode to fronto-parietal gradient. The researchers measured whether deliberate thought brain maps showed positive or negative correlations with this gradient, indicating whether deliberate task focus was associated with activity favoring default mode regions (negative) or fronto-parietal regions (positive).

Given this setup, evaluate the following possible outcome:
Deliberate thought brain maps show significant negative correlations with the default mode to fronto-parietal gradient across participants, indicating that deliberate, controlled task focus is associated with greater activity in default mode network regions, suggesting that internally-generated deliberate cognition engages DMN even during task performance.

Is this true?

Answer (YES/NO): NO